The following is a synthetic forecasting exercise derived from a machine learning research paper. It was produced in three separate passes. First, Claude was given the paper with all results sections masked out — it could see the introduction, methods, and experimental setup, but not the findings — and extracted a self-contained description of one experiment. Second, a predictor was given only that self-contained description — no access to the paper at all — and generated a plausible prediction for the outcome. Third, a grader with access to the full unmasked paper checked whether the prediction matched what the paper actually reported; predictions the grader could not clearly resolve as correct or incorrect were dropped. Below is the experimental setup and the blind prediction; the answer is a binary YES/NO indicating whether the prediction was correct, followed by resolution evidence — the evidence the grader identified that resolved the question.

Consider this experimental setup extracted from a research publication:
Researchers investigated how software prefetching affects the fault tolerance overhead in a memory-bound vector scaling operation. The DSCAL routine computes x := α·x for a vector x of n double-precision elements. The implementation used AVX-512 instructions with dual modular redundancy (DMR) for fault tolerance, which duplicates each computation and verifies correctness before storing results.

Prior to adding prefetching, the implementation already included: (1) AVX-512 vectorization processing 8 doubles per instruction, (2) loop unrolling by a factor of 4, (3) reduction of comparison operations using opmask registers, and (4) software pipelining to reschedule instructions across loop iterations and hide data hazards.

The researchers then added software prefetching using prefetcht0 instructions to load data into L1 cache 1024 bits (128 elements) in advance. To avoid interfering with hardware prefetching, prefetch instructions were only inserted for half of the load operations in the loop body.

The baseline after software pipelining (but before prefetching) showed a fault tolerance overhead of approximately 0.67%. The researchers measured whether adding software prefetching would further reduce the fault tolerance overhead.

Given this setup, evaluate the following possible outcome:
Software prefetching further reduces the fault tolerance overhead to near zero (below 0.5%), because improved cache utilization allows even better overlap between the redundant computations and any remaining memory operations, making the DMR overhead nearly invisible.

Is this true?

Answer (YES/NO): YES